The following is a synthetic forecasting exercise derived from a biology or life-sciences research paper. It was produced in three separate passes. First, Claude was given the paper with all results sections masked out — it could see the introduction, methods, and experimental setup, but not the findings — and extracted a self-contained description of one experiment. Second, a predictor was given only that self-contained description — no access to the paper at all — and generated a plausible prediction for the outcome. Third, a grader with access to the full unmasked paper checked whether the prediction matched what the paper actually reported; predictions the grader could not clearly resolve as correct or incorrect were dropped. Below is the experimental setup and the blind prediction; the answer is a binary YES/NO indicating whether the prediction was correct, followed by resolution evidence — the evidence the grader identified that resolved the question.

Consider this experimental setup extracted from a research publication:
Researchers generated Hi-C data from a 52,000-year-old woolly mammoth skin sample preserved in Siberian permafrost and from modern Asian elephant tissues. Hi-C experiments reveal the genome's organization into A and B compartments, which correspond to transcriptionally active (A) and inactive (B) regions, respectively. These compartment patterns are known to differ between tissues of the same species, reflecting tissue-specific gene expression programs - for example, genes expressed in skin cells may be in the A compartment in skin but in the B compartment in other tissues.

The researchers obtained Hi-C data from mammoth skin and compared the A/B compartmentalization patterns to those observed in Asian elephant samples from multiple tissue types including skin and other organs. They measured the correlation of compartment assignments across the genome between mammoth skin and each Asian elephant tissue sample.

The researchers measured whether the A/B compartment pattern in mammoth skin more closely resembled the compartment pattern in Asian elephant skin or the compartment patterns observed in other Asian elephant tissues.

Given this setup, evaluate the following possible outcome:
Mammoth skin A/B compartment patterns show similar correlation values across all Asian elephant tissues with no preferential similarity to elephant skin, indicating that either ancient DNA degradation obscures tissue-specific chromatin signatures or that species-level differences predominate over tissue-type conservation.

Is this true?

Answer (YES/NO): NO